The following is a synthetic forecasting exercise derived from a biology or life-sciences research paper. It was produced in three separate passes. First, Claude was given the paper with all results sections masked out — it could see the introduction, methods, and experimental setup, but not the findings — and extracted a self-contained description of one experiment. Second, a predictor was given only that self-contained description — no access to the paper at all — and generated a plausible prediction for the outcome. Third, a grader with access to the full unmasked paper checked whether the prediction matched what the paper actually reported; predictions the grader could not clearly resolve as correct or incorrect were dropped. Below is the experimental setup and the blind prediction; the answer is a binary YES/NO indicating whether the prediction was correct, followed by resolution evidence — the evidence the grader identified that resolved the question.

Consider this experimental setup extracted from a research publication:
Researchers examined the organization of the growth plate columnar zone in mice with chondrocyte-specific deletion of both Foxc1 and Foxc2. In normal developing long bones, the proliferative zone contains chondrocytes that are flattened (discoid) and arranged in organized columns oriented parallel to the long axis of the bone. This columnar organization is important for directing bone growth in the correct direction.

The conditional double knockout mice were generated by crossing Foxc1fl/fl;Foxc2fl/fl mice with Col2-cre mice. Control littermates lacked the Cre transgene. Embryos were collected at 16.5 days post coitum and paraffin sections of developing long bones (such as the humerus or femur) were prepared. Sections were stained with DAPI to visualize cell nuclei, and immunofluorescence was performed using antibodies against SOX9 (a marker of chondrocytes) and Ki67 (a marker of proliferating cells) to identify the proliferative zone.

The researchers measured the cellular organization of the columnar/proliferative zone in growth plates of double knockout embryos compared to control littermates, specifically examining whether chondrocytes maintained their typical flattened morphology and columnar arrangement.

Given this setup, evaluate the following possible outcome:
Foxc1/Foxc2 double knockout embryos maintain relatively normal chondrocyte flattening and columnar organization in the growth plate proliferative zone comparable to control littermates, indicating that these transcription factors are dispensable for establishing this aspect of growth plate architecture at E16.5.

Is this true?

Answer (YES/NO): NO